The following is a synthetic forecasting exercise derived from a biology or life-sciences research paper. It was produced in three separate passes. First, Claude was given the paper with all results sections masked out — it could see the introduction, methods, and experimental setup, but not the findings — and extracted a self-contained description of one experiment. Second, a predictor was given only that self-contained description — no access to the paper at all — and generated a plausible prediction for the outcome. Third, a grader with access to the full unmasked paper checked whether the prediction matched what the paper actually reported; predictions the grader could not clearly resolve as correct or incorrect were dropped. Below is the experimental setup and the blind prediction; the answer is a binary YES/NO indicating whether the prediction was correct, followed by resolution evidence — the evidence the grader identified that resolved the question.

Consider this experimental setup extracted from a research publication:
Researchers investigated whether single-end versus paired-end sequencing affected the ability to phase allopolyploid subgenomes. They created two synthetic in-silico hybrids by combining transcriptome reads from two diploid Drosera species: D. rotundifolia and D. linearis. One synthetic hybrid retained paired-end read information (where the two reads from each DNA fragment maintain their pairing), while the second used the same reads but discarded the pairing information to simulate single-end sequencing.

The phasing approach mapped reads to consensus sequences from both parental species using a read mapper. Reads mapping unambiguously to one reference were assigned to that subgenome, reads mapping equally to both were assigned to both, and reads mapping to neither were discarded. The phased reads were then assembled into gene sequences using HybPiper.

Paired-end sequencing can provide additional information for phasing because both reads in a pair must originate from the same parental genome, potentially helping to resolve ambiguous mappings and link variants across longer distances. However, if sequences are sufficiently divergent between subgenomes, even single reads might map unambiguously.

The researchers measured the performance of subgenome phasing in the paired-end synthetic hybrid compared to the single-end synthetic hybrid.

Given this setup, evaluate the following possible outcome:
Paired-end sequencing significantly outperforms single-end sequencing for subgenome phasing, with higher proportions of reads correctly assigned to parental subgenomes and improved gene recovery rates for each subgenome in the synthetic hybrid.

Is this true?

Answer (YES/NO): NO